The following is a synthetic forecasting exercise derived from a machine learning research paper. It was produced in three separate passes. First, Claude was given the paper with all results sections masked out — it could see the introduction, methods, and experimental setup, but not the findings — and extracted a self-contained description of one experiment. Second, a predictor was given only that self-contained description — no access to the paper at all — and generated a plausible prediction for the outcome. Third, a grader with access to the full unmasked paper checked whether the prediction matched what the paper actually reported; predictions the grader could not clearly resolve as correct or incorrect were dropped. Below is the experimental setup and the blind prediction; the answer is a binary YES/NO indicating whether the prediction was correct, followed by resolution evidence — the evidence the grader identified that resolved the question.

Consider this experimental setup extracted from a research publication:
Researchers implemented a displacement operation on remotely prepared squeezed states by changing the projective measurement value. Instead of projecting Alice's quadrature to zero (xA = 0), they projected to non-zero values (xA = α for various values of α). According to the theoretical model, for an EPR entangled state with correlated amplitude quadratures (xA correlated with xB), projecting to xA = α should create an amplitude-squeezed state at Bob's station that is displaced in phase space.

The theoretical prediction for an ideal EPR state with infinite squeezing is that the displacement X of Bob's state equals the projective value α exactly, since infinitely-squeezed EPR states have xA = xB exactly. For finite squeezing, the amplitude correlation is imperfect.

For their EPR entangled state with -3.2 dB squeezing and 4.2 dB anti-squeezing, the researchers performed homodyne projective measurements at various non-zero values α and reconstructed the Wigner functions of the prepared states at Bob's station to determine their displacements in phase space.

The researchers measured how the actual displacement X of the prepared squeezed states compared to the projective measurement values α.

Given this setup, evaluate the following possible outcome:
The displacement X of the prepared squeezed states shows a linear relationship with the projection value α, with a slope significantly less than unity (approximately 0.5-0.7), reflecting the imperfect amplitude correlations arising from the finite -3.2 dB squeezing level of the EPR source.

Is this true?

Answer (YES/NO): NO